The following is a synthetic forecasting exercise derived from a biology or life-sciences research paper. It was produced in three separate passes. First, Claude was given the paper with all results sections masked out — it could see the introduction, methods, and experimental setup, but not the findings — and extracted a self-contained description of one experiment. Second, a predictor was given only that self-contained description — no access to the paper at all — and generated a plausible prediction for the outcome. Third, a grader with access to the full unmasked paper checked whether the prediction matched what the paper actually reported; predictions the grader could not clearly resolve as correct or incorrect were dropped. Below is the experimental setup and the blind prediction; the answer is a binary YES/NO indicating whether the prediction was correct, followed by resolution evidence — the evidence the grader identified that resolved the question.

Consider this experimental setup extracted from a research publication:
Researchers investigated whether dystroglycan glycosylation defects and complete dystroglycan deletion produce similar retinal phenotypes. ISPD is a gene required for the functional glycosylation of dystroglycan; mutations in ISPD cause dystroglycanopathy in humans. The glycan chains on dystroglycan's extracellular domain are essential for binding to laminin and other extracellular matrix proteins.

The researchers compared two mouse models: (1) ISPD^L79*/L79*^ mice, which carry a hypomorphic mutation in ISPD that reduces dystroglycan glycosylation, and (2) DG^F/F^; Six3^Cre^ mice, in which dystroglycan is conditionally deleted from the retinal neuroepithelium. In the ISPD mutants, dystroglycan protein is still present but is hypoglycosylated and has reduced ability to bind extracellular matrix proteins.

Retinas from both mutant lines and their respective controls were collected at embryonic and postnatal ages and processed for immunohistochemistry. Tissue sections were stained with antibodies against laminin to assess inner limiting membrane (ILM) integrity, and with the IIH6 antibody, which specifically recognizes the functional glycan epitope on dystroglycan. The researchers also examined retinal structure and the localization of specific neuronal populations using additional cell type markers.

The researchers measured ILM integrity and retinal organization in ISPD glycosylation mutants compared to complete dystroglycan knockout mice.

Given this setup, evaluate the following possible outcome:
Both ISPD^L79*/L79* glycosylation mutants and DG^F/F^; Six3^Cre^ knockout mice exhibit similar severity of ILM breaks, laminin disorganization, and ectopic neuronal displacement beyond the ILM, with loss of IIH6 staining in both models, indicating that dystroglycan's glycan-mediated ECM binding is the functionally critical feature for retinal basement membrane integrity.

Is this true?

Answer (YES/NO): NO